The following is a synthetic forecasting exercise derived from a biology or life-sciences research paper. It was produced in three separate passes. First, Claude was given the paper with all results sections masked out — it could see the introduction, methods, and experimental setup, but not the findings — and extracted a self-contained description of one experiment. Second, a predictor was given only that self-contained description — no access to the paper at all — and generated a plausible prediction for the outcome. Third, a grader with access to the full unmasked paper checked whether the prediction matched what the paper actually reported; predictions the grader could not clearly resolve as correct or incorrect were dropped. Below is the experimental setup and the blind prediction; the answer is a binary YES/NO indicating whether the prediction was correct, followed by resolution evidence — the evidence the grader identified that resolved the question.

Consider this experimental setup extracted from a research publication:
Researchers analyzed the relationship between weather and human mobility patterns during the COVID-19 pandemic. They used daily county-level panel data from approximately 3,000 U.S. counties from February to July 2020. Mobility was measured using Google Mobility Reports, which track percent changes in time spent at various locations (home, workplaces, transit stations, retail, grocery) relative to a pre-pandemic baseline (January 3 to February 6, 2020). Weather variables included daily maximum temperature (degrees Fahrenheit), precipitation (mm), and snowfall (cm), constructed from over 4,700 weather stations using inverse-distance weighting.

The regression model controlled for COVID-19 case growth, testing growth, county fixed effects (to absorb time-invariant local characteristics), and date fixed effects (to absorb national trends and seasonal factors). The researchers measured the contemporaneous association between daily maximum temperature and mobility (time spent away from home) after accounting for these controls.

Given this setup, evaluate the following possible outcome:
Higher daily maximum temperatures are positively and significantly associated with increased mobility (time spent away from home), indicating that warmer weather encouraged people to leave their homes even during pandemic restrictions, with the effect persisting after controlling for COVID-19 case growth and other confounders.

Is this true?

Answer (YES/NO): YES